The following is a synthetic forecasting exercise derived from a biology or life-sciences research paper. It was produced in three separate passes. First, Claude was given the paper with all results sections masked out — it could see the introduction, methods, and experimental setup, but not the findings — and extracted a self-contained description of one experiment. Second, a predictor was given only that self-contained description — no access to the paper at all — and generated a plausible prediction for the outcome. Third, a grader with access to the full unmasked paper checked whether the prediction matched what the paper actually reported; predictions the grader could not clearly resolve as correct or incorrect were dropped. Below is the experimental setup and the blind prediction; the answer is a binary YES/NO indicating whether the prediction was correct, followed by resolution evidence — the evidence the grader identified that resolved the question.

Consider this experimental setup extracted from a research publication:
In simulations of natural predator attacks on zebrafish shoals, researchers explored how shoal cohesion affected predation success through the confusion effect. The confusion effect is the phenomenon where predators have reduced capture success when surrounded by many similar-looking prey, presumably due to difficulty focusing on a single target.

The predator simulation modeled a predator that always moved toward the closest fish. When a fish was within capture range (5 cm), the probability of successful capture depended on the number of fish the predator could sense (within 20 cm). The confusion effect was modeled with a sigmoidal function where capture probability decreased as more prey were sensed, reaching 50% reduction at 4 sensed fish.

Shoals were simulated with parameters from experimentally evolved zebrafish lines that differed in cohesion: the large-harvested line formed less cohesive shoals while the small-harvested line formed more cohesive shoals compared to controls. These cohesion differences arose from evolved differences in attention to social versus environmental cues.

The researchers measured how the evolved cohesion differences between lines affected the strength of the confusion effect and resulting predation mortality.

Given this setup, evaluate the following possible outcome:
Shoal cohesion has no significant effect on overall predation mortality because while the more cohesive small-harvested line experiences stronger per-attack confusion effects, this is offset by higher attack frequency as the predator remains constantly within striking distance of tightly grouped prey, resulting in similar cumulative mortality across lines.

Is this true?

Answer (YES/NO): NO